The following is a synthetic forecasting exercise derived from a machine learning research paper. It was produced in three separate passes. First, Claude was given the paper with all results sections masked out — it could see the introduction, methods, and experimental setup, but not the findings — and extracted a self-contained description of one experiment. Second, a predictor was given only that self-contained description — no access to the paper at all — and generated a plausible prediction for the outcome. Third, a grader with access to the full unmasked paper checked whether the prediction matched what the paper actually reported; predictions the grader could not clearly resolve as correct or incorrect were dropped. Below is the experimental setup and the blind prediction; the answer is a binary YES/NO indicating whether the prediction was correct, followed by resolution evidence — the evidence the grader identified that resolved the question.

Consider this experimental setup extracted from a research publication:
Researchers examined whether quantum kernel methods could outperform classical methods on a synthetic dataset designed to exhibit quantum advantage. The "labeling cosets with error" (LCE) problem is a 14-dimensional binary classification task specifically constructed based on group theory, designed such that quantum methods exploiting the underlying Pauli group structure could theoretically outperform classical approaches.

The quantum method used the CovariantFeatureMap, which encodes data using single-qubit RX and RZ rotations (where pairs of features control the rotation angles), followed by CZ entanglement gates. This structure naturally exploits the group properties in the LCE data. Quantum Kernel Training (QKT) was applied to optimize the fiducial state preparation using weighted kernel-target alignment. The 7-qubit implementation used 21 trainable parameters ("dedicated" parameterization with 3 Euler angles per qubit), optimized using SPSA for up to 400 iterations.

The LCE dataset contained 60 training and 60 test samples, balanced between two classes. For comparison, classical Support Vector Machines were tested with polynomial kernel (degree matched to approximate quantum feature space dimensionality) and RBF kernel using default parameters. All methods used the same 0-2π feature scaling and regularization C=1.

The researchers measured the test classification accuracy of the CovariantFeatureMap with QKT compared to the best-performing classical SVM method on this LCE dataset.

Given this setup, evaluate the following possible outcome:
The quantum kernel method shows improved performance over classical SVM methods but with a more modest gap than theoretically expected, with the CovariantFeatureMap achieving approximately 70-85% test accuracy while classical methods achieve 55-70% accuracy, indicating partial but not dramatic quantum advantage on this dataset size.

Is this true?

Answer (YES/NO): NO